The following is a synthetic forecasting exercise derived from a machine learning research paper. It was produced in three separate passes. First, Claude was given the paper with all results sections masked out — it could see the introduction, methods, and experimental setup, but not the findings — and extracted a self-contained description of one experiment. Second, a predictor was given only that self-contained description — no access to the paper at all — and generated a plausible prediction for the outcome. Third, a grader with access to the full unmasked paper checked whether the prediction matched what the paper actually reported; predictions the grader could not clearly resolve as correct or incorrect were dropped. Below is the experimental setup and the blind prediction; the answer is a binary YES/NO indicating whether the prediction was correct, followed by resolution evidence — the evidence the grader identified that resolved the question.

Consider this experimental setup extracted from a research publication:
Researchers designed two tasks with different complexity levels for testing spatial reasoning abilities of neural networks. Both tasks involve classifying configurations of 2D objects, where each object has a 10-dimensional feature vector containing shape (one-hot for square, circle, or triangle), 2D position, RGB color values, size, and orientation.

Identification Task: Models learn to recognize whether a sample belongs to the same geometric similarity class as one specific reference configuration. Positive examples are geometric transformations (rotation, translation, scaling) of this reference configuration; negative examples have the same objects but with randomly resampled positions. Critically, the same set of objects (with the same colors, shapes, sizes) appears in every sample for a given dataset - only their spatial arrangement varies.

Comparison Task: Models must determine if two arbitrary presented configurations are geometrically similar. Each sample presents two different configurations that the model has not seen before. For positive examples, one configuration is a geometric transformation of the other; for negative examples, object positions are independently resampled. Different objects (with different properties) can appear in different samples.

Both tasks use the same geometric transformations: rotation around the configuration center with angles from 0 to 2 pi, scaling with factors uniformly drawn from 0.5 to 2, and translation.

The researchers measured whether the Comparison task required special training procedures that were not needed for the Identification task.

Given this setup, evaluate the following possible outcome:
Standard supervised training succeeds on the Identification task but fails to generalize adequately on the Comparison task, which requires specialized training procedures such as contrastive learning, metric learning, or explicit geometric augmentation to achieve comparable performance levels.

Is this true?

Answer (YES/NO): NO